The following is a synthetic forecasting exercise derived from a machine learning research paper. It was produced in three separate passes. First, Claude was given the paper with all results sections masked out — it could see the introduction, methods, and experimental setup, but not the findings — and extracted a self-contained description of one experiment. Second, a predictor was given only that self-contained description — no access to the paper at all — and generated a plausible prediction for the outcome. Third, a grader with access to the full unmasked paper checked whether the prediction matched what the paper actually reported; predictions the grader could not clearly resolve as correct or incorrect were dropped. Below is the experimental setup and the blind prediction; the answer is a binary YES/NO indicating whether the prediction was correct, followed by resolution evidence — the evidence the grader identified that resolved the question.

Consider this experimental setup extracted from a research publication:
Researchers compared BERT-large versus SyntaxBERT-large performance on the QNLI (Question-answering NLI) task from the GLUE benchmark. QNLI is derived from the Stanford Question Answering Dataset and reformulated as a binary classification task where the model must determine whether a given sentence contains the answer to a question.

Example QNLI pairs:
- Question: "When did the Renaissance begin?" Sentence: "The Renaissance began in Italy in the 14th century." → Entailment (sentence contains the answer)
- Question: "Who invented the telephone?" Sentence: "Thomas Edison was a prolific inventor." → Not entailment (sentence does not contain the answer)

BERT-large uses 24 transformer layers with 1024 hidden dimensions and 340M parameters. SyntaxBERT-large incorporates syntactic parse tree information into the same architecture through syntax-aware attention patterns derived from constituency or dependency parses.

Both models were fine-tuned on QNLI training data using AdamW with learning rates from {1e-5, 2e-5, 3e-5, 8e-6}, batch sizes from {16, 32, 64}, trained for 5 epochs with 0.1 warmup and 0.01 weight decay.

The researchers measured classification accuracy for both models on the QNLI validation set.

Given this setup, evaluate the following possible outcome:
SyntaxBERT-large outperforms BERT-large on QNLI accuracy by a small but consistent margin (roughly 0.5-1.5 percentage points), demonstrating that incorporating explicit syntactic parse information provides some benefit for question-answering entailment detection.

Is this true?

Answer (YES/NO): NO